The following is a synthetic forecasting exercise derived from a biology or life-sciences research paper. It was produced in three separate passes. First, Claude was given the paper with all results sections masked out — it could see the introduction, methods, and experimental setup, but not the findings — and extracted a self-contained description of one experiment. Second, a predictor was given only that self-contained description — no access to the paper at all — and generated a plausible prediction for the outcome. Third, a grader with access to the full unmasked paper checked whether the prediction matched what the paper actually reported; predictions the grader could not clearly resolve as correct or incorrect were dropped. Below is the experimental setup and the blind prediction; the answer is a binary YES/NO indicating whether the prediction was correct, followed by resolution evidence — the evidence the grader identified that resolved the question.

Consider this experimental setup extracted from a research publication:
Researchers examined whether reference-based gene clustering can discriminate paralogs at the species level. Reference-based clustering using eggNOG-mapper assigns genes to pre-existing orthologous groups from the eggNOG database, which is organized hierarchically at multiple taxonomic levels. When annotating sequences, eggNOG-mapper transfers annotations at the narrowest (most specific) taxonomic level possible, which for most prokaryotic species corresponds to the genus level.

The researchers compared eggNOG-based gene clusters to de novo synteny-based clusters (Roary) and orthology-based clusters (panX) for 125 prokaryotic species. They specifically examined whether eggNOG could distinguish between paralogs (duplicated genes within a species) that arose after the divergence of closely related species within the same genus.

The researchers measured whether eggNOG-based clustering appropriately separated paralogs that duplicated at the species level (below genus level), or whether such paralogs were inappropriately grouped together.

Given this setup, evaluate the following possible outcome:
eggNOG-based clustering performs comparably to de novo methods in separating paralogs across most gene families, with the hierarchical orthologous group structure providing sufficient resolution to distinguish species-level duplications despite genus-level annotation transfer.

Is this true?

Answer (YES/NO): NO